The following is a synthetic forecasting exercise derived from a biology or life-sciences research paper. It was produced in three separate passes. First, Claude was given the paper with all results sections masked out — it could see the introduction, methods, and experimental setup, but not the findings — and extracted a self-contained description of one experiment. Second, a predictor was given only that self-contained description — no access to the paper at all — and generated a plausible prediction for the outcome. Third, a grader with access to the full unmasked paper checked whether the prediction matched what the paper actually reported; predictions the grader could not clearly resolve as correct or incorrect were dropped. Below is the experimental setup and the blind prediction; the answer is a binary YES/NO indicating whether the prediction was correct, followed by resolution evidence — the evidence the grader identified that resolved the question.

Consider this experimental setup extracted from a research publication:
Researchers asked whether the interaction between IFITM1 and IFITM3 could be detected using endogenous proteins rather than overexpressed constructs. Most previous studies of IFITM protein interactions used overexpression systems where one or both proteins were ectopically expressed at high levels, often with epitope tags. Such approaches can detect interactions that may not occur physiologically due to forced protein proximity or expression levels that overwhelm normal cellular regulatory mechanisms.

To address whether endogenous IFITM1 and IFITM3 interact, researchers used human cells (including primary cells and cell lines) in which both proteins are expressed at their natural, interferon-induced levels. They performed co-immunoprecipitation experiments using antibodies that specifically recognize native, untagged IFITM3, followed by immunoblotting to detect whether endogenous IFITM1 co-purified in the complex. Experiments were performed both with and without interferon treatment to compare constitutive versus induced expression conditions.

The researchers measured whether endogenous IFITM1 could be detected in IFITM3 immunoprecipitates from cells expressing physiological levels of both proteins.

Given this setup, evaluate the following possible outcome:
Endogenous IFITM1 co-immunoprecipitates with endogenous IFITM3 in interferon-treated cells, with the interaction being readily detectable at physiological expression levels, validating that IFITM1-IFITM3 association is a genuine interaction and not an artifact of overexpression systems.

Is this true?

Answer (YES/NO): YES